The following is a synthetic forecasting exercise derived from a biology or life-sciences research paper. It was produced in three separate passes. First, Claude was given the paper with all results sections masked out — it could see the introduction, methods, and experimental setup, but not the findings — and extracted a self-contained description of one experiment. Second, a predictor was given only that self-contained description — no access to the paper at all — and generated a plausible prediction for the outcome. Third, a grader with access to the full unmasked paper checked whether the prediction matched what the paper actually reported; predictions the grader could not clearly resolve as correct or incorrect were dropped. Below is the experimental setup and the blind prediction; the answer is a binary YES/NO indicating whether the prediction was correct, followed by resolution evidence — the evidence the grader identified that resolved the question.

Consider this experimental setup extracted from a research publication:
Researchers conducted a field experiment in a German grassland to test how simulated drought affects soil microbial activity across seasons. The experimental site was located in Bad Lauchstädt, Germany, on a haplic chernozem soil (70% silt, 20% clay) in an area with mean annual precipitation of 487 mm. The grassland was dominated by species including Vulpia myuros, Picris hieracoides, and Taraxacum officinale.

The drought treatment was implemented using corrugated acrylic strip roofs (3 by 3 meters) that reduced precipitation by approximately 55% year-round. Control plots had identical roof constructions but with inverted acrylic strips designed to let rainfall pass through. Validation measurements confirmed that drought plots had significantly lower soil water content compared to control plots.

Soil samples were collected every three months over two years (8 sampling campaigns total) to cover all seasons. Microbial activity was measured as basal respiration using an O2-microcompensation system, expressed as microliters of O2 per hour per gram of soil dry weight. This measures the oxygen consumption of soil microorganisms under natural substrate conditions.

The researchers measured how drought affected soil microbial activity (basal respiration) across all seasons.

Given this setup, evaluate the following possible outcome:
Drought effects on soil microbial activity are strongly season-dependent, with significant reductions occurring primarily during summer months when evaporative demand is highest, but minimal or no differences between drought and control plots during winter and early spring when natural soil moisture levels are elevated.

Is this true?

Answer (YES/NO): NO